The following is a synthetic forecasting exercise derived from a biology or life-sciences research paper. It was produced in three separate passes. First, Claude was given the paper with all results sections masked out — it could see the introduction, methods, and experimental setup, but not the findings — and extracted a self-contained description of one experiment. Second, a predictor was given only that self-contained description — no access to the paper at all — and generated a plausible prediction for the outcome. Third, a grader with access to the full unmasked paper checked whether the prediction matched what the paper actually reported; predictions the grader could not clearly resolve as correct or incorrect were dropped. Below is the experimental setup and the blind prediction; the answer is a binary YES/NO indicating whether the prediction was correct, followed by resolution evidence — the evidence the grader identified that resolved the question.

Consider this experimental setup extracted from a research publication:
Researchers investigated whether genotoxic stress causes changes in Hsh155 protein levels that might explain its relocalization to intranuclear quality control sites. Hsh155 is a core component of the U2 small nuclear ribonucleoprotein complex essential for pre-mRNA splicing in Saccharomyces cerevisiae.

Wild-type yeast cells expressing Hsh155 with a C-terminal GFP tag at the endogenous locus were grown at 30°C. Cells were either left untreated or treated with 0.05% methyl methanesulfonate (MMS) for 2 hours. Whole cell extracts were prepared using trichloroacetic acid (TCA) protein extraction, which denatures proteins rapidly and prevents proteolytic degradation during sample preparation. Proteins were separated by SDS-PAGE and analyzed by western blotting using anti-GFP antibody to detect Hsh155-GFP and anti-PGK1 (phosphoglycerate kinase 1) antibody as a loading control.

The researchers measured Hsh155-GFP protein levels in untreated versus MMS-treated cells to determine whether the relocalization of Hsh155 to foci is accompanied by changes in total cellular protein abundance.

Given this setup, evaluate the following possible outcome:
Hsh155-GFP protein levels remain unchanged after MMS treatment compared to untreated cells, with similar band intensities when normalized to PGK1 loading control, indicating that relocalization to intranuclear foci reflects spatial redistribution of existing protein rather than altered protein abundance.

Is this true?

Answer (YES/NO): YES